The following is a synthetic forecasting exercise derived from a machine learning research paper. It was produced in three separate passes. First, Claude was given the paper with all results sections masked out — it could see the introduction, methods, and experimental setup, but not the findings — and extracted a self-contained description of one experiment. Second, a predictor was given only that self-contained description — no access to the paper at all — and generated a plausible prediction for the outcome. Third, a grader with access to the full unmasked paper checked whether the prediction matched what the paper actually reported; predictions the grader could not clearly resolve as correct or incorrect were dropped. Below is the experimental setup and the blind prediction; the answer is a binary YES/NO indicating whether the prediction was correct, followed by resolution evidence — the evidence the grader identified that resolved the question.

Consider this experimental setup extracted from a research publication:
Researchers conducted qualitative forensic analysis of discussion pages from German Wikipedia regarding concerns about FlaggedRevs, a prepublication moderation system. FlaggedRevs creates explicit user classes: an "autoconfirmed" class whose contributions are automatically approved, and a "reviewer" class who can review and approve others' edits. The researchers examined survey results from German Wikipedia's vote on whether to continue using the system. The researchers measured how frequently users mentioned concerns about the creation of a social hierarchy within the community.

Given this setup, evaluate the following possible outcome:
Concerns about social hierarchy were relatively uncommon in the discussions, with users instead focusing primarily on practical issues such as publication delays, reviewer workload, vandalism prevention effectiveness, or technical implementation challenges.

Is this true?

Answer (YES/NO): NO